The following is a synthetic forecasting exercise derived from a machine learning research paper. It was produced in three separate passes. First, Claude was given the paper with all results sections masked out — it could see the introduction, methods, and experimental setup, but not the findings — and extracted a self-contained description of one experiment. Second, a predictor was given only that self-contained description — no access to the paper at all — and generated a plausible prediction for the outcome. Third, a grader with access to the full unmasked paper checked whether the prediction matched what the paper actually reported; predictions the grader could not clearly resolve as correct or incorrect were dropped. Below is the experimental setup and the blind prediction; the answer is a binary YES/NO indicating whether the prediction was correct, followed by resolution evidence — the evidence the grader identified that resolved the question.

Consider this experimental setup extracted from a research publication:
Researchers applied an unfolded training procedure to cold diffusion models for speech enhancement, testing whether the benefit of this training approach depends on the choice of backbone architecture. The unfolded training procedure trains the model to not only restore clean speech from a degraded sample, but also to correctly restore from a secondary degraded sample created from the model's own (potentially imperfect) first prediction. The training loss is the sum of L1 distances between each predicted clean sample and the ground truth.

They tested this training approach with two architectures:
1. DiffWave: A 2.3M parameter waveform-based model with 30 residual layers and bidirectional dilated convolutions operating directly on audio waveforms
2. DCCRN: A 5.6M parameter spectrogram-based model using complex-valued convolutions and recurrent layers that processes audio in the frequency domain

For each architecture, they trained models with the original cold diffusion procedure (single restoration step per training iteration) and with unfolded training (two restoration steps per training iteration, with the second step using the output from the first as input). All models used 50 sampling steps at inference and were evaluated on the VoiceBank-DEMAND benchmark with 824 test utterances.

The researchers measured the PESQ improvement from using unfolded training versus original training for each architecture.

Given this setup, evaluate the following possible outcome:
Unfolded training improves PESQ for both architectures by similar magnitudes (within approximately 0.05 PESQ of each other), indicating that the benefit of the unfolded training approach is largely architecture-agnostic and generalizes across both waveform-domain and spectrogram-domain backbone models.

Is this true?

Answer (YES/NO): YES